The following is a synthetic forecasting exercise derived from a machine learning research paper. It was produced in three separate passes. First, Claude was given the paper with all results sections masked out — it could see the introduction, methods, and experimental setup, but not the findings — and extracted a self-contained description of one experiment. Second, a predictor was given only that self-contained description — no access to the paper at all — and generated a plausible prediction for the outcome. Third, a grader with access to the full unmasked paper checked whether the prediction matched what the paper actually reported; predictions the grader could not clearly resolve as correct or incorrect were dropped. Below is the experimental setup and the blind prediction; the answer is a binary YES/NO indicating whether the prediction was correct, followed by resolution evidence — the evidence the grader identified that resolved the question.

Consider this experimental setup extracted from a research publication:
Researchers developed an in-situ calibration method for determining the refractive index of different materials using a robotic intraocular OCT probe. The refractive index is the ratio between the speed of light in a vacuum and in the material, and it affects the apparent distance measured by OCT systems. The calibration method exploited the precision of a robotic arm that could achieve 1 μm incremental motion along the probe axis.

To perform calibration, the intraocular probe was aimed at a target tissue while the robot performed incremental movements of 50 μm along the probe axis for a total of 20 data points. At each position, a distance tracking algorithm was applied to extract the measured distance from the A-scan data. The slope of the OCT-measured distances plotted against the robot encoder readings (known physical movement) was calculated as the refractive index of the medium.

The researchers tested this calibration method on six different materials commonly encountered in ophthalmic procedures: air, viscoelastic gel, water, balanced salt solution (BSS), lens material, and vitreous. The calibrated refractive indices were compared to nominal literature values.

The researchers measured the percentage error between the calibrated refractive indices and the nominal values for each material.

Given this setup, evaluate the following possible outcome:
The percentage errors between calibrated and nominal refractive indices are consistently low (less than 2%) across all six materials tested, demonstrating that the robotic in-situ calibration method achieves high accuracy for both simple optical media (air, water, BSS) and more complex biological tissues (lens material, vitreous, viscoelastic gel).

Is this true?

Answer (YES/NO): NO